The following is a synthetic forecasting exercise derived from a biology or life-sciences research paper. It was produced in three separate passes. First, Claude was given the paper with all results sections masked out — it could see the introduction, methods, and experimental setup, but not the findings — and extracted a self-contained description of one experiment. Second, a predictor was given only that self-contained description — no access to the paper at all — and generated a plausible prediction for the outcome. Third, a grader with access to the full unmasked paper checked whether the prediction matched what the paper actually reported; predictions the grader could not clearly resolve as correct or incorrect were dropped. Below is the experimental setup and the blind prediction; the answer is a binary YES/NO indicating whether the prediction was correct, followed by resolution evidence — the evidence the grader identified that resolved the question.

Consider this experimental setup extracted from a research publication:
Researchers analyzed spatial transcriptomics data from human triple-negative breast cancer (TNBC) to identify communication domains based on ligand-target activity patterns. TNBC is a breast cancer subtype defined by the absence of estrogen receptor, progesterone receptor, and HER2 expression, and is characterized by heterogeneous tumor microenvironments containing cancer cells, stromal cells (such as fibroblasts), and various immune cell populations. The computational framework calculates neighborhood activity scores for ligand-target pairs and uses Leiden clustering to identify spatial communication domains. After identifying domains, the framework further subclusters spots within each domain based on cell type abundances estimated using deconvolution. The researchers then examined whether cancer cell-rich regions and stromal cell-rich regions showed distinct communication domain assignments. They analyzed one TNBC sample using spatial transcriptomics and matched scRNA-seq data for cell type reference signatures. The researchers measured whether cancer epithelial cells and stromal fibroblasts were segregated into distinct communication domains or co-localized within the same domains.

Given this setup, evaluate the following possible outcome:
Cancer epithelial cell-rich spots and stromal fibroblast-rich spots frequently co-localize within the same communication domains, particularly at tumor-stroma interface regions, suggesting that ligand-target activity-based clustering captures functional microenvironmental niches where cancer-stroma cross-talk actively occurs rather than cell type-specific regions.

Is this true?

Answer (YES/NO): YES